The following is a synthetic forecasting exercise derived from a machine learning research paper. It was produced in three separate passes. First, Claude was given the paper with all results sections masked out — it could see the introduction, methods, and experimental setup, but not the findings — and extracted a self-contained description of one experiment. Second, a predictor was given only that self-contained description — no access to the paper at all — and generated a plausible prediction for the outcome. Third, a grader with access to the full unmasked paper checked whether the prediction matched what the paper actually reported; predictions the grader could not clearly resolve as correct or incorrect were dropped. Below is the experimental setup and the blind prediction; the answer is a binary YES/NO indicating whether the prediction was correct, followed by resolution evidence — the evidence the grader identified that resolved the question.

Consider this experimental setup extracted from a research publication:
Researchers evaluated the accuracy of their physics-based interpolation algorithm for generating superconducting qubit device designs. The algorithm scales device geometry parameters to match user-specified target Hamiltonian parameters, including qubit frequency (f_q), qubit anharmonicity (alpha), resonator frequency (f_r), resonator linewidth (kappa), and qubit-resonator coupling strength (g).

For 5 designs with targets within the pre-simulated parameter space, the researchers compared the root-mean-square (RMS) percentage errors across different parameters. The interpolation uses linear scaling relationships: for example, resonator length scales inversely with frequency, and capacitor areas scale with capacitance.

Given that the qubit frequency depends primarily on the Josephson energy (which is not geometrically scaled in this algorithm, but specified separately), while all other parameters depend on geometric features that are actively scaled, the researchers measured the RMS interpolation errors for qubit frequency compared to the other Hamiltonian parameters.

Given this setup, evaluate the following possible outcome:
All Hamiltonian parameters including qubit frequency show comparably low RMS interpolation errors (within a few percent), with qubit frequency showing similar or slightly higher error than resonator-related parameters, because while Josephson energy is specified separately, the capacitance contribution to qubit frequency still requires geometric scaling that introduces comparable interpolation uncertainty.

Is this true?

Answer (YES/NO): NO